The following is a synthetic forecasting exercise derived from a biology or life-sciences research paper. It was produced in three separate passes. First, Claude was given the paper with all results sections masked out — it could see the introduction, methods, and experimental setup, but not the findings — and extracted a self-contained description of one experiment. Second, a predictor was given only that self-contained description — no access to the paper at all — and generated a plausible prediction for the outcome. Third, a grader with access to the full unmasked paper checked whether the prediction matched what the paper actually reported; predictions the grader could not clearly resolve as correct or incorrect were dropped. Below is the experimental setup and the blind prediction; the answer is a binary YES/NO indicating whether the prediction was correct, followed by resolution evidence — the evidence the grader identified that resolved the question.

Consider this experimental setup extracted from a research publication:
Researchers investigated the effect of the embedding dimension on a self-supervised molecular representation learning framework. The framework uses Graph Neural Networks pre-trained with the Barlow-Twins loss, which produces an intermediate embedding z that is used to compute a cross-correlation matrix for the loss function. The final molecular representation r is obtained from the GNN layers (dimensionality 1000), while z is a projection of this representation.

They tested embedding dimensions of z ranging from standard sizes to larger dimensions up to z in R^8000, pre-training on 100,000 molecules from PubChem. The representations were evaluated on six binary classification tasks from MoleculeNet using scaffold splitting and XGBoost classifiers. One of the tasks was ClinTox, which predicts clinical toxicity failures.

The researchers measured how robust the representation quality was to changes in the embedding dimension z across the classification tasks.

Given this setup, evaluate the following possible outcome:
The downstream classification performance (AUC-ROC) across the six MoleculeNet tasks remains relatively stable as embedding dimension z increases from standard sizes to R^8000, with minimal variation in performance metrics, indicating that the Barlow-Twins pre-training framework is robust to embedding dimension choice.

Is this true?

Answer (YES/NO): NO